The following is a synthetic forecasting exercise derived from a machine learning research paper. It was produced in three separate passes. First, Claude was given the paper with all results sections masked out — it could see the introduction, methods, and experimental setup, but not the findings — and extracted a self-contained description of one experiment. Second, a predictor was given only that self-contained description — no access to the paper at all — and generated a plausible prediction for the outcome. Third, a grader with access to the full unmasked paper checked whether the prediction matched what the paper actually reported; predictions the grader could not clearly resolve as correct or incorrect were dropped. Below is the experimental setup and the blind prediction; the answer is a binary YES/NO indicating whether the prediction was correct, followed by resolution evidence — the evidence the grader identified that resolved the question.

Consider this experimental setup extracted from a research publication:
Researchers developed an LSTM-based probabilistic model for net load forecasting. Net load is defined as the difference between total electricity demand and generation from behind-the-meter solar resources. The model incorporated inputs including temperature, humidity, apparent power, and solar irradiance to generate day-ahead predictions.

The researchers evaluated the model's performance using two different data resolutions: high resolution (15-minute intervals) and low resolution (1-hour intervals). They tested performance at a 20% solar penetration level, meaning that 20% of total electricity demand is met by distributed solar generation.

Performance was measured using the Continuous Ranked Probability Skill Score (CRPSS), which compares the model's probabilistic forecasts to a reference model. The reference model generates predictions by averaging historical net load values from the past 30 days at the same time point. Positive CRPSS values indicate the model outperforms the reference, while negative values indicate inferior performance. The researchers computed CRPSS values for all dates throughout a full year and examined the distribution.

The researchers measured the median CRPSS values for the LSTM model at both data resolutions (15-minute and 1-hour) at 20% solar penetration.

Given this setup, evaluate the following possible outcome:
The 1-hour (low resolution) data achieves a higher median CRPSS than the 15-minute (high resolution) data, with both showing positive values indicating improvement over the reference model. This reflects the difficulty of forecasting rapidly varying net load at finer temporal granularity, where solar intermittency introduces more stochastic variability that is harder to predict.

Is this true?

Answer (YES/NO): YES